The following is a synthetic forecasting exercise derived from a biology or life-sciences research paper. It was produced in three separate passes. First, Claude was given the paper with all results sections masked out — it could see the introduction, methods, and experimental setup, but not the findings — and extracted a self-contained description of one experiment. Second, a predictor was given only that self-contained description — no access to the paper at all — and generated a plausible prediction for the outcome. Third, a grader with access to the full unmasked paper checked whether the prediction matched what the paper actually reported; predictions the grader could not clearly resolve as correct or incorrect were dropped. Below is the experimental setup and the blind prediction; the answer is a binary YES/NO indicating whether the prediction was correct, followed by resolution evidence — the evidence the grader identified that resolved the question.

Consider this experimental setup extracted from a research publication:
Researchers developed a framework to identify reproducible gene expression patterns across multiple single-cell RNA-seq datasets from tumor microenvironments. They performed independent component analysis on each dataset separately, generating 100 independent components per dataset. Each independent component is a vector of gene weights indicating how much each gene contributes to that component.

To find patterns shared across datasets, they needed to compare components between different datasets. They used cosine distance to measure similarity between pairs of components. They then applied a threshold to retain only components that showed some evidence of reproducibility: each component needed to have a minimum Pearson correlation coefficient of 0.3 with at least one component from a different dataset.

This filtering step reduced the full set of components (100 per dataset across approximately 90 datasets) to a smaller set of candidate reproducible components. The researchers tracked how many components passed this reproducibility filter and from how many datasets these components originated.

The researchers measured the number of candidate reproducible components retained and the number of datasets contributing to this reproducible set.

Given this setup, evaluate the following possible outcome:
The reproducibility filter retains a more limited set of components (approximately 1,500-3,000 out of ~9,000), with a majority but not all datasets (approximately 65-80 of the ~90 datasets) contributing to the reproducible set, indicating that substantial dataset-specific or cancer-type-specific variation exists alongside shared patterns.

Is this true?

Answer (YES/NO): NO